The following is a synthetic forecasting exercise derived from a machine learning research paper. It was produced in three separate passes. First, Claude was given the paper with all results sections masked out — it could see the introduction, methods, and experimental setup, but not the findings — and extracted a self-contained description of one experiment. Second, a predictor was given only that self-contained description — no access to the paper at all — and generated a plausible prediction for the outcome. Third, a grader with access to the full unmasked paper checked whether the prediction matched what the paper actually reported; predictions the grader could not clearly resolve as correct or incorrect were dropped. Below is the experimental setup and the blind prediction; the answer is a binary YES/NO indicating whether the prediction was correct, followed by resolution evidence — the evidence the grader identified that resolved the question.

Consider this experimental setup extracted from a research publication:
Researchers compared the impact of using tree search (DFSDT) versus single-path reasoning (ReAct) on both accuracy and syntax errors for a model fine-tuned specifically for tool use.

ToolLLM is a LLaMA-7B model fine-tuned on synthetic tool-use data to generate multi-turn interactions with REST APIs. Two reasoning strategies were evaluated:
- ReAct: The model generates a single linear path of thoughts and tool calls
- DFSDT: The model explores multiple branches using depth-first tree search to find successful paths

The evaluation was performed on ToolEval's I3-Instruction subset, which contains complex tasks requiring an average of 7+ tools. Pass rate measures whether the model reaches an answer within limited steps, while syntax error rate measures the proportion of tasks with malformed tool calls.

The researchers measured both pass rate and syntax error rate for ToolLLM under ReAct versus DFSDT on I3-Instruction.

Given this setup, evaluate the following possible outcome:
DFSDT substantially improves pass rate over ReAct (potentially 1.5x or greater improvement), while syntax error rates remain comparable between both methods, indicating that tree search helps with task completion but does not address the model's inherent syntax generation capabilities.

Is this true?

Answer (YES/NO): NO